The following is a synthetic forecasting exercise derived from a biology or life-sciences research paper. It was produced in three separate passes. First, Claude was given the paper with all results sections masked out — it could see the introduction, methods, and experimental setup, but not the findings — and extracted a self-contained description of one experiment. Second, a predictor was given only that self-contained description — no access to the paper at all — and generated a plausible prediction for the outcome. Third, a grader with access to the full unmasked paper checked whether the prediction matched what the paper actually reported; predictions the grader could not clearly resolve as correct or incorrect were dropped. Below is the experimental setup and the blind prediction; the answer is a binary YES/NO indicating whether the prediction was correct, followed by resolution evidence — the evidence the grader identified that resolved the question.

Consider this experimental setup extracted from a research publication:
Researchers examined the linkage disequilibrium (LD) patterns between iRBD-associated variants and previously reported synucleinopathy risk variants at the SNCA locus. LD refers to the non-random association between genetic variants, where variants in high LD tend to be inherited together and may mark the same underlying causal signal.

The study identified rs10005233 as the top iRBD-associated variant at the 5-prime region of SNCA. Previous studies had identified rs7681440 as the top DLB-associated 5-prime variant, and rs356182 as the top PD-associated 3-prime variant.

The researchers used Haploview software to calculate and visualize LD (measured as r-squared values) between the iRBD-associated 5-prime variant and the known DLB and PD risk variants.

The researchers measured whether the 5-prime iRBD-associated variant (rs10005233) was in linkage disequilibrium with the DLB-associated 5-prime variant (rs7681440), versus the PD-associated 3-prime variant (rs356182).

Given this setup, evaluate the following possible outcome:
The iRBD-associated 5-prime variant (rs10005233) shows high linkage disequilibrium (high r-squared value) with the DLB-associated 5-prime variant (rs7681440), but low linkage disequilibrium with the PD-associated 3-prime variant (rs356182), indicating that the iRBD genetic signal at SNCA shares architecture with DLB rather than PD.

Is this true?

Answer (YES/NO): YES